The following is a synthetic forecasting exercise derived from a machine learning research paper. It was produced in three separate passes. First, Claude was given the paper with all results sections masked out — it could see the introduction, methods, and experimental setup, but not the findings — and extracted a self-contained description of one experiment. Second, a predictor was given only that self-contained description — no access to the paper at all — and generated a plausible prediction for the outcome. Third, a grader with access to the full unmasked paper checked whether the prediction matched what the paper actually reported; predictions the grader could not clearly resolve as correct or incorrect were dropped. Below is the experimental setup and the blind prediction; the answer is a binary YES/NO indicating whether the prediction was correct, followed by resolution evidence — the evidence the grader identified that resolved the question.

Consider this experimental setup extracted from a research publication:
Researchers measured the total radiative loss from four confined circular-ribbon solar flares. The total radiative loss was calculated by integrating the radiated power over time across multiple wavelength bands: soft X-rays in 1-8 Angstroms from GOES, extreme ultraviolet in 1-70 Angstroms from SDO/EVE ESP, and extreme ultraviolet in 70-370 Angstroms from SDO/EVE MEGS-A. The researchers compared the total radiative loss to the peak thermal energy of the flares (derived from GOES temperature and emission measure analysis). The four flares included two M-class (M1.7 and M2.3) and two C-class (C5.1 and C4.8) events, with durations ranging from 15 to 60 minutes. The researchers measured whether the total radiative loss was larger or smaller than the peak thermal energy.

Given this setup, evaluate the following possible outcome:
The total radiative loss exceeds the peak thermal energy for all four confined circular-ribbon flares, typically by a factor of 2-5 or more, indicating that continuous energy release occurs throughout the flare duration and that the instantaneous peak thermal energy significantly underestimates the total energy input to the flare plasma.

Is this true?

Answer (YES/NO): NO